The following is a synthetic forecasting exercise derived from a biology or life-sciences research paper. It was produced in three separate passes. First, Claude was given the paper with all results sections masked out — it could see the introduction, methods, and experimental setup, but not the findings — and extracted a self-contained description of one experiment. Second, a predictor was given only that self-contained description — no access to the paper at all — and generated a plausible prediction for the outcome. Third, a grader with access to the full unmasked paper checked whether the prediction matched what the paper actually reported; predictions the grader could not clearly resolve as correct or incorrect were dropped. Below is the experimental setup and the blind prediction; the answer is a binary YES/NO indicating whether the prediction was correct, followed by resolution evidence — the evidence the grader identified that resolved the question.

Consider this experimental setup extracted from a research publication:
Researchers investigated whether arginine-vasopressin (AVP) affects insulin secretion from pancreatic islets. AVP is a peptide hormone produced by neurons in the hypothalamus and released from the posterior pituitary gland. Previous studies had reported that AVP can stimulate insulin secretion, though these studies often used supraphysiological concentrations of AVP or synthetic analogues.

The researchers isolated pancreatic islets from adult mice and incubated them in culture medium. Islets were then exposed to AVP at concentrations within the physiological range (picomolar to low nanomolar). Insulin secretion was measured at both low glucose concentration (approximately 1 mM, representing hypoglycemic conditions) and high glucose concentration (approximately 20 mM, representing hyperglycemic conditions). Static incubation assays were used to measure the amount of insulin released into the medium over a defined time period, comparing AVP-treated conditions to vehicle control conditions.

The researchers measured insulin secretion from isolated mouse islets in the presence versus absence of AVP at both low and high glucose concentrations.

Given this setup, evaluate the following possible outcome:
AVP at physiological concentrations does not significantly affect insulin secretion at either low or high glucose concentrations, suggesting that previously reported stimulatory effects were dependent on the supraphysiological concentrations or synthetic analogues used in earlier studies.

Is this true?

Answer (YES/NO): YES